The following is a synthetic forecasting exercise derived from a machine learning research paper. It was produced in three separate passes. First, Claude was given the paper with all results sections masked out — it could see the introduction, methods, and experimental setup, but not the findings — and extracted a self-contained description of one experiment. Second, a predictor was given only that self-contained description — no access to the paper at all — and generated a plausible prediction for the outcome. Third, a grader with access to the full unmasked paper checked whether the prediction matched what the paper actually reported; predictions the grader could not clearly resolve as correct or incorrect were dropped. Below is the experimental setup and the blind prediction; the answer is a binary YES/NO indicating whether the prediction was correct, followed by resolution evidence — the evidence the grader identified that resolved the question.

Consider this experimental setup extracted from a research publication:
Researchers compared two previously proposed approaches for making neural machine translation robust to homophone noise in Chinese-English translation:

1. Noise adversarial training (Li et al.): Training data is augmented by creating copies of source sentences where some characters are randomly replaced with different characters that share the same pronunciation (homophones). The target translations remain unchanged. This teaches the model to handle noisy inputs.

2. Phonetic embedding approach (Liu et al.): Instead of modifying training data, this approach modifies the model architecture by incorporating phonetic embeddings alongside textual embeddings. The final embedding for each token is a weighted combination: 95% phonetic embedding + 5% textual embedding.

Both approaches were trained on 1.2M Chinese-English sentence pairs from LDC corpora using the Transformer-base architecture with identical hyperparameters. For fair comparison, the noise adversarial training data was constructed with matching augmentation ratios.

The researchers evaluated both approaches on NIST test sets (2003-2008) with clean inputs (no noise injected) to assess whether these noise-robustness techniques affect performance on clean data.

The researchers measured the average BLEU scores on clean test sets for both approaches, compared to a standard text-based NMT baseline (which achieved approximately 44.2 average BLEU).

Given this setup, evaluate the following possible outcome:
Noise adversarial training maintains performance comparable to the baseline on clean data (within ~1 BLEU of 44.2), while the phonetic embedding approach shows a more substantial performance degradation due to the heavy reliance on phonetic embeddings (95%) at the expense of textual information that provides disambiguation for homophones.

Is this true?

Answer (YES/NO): YES